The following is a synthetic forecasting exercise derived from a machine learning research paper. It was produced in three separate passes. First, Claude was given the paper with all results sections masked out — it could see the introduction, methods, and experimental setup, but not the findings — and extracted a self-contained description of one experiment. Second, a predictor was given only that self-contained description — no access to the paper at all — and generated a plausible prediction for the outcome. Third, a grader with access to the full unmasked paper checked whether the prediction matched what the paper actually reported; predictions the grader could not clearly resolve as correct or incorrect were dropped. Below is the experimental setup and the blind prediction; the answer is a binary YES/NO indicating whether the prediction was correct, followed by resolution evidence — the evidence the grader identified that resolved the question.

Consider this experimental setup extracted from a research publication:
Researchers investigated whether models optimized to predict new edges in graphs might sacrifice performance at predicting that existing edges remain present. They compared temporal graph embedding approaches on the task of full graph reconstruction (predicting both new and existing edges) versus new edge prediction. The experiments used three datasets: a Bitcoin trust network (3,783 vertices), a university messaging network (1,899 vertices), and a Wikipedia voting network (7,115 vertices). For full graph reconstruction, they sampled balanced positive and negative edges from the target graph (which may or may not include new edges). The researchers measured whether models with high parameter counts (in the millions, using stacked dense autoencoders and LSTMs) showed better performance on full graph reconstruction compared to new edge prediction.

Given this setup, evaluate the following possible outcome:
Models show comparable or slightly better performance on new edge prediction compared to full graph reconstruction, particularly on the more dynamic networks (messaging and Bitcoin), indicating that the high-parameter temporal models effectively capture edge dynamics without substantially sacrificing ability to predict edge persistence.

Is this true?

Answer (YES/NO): NO